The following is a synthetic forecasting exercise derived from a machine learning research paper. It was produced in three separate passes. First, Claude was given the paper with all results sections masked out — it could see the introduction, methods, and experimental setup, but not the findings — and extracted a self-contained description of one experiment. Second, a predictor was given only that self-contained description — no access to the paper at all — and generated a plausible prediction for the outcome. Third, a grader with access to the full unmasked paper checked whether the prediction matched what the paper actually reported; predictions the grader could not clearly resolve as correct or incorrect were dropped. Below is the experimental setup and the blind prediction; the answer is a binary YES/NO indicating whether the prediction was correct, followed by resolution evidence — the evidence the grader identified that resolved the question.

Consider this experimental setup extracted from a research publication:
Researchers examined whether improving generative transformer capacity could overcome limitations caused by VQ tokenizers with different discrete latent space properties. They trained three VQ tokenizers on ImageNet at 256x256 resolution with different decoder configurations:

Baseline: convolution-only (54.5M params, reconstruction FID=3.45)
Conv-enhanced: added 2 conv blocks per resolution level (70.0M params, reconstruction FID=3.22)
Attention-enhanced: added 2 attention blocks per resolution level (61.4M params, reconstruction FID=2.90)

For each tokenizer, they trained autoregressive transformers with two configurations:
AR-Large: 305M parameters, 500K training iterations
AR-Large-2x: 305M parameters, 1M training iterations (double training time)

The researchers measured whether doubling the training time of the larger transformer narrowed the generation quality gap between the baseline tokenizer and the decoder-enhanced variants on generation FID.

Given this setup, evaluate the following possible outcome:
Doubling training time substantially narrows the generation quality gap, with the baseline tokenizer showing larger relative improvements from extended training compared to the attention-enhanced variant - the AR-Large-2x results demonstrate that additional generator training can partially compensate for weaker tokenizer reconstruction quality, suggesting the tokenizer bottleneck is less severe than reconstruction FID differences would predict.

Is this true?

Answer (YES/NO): NO